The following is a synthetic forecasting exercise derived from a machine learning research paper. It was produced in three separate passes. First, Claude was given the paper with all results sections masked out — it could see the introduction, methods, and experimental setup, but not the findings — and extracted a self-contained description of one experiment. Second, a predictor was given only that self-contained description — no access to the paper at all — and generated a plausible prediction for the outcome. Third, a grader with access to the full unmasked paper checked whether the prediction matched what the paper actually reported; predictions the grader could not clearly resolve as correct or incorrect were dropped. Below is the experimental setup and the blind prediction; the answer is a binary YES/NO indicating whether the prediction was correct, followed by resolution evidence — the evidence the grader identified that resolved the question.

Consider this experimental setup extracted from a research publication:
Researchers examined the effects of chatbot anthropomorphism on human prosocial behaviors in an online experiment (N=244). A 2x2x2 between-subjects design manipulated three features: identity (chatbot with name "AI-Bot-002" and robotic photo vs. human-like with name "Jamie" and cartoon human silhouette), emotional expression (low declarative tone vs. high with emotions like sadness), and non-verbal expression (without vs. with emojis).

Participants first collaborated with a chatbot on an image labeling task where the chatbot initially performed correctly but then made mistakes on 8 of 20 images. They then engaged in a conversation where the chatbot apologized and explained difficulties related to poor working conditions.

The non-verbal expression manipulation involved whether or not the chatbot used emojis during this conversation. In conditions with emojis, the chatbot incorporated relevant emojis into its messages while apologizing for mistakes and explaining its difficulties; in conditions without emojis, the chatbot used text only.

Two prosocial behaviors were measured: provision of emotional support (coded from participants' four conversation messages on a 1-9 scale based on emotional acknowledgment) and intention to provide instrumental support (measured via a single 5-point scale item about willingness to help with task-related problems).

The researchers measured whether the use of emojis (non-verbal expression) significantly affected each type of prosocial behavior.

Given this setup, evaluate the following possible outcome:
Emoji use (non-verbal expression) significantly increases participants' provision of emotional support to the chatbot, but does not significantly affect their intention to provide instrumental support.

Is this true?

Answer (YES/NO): YES